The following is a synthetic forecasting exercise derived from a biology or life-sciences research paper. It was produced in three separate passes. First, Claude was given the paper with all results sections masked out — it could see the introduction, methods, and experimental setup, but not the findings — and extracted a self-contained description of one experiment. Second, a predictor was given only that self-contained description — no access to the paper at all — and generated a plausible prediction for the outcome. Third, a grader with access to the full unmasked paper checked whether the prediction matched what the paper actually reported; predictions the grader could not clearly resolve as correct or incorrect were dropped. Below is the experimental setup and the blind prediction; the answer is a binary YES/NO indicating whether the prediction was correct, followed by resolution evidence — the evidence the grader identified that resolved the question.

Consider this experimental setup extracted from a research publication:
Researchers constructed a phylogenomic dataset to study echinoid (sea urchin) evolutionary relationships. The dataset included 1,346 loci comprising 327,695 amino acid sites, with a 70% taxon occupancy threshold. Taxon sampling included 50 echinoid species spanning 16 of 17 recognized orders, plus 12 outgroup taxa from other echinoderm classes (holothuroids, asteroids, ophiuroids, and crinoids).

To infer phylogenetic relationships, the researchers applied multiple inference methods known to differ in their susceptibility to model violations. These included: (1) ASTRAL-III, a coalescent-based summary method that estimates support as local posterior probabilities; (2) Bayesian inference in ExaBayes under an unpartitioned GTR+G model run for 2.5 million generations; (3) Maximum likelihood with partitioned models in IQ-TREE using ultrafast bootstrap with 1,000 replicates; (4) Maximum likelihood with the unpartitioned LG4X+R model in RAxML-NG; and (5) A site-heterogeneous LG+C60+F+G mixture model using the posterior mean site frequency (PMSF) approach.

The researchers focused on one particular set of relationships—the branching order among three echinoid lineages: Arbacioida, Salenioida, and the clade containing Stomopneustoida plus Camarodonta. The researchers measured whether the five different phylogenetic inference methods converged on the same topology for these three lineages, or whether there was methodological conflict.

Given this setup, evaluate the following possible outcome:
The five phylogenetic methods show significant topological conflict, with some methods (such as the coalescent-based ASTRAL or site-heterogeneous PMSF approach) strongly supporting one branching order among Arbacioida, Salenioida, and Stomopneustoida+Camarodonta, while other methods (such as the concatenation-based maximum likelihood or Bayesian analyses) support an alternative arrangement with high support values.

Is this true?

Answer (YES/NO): NO